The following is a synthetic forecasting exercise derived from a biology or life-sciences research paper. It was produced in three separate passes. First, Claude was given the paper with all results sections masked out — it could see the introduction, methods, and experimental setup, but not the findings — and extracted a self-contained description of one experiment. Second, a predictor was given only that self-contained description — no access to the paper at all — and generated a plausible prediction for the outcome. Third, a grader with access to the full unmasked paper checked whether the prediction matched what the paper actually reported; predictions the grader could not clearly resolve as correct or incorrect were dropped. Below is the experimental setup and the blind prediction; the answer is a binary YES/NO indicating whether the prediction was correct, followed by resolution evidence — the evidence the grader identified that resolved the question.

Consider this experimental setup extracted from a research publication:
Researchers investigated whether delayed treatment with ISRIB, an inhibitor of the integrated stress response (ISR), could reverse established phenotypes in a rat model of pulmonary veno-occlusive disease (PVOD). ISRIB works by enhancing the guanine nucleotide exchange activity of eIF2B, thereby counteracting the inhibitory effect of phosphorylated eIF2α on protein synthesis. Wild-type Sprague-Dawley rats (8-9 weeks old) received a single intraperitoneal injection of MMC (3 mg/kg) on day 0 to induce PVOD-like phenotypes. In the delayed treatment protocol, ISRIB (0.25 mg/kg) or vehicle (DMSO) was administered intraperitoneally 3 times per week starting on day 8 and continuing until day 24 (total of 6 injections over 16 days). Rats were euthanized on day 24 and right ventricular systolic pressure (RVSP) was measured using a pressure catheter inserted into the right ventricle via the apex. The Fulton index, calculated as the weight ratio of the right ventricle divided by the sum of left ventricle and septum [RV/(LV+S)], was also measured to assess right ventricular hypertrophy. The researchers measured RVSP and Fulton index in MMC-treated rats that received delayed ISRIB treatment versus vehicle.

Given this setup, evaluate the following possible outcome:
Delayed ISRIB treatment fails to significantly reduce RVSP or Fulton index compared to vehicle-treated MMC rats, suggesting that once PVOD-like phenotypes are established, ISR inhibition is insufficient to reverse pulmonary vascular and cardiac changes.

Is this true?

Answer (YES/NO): NO